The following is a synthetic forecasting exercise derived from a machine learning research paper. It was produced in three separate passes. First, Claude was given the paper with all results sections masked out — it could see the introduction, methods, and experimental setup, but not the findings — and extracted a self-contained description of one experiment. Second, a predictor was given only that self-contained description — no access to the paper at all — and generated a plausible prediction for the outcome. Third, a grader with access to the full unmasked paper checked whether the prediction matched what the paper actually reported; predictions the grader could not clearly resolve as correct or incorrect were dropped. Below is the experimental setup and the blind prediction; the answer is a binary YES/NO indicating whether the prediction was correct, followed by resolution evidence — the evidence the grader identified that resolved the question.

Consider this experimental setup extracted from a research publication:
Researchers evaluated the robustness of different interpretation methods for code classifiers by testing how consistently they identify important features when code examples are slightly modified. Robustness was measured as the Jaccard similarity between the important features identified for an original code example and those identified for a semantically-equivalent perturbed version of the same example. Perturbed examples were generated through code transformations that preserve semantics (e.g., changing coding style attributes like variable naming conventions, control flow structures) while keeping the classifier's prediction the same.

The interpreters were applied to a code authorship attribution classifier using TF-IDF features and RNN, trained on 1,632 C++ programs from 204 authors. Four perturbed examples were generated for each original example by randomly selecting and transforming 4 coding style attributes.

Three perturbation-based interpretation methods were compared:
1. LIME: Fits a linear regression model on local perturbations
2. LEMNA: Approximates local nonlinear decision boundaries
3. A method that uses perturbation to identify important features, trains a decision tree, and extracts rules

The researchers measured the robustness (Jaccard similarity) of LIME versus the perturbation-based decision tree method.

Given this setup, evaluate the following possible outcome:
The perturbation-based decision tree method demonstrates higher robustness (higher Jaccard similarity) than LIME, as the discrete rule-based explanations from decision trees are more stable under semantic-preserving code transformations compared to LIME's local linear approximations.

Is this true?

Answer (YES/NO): YES